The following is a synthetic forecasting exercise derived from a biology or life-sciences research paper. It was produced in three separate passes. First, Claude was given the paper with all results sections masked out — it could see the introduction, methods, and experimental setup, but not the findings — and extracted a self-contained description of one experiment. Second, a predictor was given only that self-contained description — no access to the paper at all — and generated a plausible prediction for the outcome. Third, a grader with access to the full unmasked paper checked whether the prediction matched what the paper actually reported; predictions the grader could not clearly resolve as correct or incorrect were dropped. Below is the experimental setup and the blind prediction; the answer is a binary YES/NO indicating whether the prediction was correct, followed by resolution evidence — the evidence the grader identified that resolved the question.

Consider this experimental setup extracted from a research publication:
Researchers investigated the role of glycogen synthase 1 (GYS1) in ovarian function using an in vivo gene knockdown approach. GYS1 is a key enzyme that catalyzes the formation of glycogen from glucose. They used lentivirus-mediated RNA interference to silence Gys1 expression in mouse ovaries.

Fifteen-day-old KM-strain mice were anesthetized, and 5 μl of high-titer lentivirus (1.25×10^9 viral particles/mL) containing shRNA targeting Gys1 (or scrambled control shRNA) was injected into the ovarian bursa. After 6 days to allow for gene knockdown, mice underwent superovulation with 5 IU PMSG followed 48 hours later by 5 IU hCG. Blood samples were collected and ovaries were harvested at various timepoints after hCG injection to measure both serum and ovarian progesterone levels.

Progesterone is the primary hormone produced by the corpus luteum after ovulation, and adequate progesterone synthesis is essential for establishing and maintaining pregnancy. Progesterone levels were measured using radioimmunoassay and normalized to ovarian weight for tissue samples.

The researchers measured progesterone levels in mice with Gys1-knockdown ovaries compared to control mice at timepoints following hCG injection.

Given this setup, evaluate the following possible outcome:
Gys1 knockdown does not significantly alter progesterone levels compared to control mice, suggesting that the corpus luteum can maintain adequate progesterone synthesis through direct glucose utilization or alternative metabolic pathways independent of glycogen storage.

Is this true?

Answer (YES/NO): NO